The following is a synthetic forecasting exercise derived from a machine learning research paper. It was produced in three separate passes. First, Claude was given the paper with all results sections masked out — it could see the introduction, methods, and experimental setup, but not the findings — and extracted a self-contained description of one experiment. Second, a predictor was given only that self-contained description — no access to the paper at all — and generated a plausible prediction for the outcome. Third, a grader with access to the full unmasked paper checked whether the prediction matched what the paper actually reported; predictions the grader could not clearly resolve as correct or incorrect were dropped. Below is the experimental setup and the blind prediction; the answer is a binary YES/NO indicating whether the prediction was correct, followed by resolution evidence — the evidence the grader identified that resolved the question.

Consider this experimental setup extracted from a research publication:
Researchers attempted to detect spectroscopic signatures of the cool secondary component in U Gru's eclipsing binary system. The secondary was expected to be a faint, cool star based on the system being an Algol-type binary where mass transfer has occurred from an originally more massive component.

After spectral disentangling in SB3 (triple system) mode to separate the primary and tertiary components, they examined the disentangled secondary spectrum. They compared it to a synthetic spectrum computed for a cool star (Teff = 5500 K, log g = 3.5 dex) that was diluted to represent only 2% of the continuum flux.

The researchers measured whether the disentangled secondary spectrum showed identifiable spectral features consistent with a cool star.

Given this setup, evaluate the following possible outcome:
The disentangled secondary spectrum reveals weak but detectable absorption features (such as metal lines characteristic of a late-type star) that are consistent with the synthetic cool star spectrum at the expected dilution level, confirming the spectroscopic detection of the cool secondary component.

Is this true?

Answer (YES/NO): NO